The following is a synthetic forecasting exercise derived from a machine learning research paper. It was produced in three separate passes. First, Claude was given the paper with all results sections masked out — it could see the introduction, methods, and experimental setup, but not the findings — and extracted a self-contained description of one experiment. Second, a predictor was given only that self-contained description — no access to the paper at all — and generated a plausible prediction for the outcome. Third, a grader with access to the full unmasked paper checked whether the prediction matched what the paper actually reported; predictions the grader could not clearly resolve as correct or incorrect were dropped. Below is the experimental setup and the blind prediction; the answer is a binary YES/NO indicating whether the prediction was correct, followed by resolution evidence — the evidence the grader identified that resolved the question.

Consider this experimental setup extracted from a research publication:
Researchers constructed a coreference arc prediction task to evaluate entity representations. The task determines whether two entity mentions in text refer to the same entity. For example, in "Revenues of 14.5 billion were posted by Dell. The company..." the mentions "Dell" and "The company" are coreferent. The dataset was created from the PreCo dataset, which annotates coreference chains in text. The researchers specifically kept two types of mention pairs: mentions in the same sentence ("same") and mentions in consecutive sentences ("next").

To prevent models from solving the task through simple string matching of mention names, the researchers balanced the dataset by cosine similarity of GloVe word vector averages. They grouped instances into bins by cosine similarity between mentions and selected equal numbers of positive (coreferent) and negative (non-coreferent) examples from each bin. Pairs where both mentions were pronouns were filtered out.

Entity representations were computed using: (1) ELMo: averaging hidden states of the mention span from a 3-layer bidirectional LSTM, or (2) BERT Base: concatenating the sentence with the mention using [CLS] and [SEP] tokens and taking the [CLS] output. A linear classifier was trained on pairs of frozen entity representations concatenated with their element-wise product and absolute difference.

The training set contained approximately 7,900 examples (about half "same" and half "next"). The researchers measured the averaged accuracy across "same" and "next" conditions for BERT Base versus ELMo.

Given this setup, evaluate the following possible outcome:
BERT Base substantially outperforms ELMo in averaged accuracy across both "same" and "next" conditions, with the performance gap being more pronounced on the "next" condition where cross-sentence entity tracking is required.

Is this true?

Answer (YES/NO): NO